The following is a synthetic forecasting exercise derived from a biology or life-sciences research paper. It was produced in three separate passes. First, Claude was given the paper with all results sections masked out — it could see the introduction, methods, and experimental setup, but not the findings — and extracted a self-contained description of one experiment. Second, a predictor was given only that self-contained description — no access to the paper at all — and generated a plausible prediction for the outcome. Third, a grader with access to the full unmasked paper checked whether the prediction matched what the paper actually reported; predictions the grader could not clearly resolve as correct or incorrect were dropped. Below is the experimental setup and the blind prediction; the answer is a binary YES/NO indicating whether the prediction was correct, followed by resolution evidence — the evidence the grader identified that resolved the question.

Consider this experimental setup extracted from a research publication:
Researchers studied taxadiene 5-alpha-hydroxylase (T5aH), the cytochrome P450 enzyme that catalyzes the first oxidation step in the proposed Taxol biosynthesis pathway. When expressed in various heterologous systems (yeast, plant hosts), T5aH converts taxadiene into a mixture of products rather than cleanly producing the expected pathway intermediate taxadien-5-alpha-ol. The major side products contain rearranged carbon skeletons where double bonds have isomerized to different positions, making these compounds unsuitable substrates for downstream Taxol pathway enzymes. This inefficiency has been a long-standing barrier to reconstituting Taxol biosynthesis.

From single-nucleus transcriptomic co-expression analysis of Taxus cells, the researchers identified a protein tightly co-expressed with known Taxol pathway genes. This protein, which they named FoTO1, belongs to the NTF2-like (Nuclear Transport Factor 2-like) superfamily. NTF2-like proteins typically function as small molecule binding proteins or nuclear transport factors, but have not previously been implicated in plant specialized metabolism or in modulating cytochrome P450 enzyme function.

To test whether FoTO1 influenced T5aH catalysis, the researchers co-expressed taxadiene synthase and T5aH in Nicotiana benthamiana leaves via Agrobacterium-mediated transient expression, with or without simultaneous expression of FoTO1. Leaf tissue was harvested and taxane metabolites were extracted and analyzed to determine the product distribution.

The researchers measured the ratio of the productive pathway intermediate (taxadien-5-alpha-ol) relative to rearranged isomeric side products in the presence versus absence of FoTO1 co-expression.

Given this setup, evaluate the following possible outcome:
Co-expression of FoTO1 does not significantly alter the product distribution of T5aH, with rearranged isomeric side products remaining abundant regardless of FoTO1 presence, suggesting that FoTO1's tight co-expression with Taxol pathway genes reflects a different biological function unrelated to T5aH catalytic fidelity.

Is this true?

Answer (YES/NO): NO